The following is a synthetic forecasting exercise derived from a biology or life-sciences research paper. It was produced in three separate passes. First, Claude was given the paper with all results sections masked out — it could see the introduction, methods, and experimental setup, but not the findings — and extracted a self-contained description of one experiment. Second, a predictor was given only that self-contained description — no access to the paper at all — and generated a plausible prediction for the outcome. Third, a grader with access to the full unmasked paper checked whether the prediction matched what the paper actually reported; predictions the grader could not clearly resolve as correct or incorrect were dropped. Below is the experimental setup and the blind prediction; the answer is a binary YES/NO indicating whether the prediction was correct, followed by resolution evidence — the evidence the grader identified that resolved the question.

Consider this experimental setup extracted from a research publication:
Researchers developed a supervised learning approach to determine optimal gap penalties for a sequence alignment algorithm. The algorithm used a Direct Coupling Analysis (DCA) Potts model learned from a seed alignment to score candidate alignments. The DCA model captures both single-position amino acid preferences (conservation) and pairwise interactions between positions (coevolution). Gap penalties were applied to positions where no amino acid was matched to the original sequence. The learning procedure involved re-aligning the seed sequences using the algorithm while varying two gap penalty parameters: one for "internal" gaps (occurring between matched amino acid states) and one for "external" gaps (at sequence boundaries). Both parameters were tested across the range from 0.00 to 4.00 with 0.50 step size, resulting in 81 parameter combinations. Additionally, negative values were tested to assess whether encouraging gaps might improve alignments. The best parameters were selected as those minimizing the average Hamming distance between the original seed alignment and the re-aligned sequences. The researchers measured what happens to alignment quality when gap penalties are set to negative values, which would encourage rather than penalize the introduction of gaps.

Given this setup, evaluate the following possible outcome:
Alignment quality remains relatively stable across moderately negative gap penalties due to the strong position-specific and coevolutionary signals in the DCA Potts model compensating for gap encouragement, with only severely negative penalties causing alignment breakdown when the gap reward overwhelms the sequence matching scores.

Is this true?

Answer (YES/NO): NO